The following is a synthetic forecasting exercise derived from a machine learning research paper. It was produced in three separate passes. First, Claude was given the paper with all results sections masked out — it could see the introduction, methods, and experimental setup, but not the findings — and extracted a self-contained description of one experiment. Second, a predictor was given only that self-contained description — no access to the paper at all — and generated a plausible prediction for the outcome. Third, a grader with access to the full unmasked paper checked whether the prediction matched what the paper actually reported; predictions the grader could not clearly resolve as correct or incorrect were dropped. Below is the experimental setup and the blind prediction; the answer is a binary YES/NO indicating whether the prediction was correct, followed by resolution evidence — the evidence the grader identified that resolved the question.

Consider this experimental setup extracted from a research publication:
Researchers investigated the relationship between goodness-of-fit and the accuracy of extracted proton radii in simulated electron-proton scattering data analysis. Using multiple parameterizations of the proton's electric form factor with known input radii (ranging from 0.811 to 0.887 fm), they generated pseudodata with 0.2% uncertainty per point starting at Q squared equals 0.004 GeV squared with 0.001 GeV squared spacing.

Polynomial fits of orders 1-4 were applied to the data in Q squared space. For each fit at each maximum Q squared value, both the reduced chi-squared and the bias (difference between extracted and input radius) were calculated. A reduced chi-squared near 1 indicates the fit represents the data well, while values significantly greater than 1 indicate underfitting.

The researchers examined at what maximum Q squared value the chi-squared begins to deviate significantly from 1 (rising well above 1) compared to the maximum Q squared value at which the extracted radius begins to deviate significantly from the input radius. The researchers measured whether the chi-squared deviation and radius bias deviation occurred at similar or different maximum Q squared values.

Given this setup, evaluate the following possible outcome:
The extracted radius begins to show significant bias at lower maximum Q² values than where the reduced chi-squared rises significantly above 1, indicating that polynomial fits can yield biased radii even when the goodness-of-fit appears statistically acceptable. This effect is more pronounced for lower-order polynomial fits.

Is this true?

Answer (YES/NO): YES